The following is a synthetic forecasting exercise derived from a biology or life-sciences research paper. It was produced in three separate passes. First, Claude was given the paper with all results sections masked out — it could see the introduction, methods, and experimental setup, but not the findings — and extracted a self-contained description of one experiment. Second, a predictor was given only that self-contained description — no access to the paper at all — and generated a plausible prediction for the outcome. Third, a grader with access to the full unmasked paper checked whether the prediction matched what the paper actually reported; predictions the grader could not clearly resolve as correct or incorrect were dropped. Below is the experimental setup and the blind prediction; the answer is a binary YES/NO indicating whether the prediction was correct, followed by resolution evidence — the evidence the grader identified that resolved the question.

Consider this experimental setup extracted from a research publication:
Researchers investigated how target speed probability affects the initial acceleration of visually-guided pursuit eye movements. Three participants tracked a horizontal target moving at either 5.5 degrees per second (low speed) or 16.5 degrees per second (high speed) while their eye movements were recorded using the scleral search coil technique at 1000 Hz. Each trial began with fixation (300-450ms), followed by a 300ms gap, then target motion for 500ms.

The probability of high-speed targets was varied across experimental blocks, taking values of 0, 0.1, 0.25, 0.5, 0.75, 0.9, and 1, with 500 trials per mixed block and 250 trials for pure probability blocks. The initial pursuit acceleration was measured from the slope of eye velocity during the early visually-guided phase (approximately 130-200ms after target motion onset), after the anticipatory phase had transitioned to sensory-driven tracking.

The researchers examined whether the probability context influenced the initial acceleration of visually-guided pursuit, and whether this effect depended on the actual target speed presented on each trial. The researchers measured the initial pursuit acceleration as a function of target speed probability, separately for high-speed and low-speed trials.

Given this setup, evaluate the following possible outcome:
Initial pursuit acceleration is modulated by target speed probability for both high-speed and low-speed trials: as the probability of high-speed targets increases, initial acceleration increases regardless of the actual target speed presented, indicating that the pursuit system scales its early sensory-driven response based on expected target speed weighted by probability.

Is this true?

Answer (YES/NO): NO